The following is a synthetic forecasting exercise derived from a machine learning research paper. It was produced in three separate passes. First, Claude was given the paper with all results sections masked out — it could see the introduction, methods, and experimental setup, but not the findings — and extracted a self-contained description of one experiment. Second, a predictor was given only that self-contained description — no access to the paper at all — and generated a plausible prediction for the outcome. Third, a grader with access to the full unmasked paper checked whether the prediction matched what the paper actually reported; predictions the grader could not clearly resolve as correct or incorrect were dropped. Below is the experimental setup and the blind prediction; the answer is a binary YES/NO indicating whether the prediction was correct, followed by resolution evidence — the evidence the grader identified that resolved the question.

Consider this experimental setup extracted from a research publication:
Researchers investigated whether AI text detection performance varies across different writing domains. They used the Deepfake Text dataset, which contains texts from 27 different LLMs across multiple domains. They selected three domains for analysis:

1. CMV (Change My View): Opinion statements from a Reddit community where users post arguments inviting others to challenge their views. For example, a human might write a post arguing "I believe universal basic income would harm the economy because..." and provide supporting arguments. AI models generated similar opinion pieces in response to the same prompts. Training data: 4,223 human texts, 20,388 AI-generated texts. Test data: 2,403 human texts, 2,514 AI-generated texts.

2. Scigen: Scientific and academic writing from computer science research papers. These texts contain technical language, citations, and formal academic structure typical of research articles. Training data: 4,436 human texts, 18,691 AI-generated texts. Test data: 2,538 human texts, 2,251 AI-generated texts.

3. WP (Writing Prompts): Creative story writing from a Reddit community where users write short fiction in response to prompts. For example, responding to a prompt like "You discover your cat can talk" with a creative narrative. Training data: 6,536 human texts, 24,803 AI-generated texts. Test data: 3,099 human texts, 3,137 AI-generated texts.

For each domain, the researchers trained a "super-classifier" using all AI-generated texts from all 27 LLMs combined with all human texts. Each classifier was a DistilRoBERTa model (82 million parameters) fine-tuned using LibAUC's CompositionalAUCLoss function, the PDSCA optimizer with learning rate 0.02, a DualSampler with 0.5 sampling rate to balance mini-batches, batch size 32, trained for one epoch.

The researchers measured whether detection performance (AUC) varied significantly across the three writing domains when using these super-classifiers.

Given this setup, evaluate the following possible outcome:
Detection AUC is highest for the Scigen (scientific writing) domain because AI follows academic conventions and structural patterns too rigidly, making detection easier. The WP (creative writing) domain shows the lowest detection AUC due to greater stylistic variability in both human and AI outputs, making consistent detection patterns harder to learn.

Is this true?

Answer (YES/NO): NO